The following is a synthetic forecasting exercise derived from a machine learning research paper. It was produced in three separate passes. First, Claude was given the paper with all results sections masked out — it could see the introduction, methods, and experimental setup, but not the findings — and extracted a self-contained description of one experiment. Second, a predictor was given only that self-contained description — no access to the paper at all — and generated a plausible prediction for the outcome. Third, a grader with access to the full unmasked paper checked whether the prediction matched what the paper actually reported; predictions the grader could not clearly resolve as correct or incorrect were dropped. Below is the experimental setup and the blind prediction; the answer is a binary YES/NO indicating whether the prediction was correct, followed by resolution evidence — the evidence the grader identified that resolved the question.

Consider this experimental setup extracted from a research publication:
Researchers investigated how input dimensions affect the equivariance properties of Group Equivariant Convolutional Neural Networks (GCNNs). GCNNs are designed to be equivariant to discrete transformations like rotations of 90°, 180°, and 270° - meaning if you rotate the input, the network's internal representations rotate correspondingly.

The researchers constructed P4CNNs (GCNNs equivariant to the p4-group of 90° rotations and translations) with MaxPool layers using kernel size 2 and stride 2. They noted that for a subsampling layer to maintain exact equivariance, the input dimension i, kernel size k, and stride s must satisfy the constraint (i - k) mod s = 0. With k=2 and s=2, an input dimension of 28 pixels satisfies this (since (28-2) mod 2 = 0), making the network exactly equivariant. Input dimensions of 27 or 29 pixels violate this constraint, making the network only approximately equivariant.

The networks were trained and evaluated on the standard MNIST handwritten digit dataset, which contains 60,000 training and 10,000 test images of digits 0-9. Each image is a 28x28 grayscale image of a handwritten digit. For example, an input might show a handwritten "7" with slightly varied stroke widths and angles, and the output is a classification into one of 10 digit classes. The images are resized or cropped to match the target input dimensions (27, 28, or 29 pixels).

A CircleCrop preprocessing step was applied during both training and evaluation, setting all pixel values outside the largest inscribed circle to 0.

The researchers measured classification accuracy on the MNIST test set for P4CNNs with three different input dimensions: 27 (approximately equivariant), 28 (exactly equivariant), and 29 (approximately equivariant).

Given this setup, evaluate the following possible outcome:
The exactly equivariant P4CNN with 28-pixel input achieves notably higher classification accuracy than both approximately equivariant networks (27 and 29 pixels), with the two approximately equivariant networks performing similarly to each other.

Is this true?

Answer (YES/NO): NO